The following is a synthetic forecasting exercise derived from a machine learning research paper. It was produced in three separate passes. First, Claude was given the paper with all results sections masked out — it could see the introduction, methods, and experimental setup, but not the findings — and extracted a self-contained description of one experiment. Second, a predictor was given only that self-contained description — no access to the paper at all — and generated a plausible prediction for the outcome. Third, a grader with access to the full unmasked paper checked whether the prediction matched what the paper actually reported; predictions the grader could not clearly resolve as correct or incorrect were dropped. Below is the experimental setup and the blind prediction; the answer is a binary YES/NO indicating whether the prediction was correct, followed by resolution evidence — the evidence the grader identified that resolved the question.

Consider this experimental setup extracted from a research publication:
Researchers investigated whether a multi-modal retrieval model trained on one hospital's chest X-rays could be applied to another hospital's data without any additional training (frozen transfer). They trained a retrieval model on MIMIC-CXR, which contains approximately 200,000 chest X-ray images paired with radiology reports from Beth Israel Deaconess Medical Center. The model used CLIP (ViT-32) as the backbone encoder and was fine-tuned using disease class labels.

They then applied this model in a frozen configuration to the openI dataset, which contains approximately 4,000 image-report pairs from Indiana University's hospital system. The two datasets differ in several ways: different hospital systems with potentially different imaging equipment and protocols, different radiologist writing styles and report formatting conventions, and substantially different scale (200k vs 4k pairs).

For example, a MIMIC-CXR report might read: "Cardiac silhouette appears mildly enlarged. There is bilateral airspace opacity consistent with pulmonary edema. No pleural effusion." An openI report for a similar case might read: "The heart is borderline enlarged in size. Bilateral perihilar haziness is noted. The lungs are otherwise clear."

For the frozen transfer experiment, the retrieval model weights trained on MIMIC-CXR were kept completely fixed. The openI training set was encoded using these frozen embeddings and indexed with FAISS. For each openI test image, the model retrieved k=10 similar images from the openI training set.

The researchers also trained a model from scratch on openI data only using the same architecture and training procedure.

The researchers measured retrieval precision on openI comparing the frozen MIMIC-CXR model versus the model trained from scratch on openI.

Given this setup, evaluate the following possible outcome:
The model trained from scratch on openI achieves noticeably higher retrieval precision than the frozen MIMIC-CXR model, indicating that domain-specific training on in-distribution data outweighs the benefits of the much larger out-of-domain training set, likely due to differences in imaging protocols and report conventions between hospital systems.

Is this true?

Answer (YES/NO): YES